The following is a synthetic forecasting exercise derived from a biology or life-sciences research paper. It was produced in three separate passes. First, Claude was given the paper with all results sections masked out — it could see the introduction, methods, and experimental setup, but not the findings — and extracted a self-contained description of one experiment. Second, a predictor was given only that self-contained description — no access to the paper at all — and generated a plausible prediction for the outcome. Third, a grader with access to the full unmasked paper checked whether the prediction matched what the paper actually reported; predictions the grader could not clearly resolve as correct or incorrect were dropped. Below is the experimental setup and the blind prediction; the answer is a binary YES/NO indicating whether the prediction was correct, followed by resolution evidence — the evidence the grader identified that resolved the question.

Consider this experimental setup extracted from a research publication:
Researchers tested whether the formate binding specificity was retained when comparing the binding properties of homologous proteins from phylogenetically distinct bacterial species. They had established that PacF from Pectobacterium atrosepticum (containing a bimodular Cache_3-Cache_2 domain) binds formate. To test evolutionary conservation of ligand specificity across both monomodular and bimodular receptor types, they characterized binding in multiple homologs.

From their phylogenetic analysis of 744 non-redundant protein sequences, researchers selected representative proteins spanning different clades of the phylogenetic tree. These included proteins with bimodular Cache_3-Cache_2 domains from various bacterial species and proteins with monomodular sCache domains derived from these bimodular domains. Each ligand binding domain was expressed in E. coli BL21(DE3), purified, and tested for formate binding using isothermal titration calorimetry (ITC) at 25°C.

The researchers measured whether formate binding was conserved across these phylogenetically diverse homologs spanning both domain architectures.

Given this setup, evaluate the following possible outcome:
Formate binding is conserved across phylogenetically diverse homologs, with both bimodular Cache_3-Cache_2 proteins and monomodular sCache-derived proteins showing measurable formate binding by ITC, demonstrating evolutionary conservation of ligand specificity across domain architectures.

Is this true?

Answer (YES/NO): YES